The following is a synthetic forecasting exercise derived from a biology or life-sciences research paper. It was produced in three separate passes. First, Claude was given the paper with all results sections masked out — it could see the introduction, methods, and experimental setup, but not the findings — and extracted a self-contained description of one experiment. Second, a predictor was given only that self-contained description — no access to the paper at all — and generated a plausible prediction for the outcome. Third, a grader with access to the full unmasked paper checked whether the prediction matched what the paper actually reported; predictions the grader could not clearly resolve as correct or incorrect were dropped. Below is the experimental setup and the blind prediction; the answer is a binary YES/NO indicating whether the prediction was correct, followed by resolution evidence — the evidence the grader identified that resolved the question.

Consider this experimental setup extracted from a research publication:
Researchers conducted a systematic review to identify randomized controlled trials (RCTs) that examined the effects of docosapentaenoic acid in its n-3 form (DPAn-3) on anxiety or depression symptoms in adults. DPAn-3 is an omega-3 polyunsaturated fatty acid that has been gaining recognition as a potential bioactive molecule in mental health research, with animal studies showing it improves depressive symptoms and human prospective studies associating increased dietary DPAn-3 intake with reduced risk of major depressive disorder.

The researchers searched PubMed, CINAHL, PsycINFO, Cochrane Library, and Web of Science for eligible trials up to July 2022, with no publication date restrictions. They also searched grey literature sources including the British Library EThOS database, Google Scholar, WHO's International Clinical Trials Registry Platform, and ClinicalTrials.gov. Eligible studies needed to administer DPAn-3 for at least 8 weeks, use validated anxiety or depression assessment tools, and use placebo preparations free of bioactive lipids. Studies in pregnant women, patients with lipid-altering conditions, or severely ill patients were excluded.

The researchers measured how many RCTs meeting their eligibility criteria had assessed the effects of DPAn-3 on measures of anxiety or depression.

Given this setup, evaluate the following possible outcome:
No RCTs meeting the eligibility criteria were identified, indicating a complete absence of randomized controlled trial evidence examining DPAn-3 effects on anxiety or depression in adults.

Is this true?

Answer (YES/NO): YES